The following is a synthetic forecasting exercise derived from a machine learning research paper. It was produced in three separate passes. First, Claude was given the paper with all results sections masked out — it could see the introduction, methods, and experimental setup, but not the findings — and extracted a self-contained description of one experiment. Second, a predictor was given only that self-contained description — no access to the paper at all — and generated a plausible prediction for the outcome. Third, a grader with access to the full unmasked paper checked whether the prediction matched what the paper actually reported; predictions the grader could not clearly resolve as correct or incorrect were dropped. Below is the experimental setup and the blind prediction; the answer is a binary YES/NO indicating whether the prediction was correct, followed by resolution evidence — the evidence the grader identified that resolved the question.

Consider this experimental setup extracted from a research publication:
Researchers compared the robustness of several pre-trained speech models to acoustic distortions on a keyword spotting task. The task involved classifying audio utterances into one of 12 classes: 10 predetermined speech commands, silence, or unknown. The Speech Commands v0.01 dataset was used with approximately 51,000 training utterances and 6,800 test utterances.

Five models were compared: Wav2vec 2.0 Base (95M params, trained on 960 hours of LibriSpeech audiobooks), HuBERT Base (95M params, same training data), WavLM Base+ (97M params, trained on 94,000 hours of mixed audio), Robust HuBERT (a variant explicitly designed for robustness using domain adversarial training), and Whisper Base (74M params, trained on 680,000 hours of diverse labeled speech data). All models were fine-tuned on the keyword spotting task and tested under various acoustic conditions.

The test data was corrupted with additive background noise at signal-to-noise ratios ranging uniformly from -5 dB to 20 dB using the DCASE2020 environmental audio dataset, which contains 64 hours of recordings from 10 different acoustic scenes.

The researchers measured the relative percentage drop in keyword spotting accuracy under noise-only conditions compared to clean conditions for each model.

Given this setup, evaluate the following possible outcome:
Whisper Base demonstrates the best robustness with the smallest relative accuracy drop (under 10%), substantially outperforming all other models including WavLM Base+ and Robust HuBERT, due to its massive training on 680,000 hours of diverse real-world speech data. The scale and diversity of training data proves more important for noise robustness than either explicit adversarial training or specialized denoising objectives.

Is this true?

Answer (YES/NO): YES